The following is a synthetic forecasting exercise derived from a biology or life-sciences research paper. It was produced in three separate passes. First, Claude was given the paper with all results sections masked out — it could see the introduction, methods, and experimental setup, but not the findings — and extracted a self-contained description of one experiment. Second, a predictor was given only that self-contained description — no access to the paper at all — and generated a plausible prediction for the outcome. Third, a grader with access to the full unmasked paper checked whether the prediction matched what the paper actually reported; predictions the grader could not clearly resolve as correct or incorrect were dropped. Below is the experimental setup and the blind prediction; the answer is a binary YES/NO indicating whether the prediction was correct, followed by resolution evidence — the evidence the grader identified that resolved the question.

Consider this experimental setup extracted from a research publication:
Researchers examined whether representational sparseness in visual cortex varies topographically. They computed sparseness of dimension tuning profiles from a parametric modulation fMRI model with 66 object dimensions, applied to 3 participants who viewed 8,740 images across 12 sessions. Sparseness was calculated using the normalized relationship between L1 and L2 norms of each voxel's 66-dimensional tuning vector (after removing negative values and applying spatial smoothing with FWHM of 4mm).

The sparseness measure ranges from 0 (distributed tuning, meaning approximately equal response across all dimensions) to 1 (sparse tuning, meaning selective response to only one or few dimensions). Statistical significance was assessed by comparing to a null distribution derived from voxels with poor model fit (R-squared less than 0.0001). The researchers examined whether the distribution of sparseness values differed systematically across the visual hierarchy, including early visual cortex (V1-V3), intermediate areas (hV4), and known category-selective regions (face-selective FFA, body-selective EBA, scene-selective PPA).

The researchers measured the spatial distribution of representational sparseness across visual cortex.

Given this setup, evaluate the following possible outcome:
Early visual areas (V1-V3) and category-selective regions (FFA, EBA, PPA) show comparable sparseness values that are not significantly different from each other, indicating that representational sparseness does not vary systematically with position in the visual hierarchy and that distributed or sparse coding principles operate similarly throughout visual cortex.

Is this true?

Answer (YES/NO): NO